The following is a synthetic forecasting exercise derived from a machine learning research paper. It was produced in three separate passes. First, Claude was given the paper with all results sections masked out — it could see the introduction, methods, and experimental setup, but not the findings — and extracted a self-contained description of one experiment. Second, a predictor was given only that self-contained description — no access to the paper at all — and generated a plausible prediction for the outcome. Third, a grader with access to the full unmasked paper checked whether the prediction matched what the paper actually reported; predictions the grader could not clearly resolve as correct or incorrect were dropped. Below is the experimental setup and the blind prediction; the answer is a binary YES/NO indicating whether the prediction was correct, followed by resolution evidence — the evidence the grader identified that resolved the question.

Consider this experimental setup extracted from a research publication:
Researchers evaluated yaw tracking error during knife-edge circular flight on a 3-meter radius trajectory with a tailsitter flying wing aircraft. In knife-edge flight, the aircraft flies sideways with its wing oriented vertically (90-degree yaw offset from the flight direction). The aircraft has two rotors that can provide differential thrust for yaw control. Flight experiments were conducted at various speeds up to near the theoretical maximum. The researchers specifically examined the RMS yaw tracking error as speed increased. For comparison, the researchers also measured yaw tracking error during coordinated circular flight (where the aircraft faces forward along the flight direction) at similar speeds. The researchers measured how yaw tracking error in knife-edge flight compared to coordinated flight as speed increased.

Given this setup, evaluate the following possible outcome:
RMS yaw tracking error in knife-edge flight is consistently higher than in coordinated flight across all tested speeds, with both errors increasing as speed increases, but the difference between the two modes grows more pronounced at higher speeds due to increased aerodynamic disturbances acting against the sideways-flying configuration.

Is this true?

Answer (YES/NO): NO